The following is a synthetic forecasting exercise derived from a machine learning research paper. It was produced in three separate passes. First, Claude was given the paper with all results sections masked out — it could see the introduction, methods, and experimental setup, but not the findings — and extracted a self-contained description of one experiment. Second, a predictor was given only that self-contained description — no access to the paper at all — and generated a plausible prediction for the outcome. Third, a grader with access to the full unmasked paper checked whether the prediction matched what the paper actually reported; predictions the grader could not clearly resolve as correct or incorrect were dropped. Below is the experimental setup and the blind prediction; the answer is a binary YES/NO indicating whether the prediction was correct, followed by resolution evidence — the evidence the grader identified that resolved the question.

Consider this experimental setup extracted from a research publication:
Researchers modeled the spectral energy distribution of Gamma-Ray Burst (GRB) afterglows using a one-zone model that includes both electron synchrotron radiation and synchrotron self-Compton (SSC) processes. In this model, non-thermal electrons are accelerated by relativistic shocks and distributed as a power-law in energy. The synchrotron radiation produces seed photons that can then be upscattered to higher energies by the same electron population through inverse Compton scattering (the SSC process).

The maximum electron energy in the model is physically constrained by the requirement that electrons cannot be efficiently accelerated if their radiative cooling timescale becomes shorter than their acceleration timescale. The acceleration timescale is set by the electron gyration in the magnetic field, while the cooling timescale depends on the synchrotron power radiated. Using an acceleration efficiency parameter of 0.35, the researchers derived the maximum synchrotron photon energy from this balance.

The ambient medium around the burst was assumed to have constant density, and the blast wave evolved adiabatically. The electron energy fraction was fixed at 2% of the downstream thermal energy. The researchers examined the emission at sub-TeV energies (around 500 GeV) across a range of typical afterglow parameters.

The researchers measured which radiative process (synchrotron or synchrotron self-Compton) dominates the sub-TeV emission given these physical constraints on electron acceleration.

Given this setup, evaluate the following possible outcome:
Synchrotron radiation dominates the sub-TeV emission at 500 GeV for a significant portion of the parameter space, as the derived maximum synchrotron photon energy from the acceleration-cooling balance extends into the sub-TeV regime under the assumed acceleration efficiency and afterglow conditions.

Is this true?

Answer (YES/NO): NO